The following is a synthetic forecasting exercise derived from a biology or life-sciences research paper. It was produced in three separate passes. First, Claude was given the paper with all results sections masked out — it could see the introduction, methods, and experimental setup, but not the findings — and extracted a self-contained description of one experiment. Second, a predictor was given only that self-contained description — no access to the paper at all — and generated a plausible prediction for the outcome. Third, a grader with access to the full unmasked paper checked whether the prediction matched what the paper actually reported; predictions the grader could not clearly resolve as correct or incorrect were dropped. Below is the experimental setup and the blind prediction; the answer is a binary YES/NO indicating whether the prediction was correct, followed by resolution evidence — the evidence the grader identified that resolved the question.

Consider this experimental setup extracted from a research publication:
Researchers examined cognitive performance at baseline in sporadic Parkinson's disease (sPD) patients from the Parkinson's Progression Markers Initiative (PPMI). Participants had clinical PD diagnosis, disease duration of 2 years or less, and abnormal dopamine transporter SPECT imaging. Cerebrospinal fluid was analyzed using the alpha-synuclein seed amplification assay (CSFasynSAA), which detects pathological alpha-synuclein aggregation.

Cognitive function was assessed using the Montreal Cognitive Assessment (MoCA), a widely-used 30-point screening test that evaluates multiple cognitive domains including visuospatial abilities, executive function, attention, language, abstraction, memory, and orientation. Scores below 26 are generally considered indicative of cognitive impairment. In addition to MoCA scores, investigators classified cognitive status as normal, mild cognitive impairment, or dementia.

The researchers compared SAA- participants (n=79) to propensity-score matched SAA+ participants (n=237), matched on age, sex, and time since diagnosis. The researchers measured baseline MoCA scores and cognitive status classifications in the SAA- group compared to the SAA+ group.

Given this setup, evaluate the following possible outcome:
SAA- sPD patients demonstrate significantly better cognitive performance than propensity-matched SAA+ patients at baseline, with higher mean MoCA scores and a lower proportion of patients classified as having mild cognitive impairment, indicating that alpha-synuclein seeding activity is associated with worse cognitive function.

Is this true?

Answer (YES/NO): NO